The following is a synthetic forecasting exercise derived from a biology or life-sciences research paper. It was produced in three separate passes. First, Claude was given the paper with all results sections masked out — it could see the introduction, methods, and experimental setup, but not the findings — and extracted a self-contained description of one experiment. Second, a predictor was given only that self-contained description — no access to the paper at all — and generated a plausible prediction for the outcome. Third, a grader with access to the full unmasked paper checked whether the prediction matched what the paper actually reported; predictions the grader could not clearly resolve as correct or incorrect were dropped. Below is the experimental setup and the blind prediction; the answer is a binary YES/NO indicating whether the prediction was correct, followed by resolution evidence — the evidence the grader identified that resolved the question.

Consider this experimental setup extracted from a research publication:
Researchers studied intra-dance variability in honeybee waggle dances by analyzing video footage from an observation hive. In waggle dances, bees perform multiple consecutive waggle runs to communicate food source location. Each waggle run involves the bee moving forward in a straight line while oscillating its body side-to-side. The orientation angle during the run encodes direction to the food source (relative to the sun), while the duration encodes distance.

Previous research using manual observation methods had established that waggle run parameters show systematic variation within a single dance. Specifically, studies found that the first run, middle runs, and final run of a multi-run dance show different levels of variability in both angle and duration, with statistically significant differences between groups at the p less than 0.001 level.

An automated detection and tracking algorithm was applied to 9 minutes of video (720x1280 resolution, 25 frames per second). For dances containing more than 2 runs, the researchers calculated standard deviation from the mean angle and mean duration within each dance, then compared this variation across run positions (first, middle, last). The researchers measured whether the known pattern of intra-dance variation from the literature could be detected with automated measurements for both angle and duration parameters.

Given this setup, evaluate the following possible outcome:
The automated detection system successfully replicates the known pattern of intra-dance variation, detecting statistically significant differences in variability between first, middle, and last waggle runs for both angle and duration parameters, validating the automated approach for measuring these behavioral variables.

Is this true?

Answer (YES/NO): NO